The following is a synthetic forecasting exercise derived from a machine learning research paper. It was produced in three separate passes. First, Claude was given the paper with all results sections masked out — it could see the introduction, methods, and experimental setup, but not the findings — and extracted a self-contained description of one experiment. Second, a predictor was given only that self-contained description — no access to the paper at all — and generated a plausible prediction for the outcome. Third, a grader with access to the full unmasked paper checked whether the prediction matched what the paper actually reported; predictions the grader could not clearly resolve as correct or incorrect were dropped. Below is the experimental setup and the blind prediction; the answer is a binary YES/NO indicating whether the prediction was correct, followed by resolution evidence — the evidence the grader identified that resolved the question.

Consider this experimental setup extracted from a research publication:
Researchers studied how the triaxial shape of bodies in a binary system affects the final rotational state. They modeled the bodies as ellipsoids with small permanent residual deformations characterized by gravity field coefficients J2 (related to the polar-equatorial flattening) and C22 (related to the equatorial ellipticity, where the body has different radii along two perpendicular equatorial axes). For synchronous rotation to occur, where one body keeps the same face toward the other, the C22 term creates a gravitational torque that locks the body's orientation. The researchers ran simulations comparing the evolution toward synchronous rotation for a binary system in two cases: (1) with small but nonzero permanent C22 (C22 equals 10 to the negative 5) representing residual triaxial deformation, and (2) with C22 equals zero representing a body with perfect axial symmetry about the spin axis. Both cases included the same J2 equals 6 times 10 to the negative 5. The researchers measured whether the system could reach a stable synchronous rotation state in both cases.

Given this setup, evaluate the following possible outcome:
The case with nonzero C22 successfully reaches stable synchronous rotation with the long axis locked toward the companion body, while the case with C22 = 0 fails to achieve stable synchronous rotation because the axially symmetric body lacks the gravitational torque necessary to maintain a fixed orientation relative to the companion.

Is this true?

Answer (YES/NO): YES